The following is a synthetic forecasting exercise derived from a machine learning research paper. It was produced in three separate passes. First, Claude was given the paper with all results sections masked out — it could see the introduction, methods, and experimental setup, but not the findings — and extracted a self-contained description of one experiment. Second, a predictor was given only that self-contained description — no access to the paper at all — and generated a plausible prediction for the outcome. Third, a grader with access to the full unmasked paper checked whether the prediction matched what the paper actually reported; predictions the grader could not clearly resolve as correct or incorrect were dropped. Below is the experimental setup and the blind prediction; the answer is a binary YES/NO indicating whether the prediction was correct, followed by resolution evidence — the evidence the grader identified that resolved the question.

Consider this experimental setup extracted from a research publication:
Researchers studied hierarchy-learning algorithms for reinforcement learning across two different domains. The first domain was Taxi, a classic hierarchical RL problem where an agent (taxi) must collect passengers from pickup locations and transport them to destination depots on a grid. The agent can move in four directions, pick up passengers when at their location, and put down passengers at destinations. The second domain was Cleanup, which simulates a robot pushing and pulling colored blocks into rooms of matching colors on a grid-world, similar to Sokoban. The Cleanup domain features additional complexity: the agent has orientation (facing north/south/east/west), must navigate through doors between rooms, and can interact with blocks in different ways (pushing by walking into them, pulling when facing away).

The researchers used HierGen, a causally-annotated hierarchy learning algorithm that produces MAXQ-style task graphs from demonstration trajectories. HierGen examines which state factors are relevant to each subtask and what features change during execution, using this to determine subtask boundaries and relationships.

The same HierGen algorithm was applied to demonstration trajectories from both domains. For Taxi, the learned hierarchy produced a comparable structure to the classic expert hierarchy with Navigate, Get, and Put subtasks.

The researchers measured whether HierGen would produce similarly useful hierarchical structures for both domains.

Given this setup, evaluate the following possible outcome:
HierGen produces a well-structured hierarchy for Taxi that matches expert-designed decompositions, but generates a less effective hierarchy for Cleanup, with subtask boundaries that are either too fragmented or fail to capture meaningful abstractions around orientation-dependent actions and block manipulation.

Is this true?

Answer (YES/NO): NO